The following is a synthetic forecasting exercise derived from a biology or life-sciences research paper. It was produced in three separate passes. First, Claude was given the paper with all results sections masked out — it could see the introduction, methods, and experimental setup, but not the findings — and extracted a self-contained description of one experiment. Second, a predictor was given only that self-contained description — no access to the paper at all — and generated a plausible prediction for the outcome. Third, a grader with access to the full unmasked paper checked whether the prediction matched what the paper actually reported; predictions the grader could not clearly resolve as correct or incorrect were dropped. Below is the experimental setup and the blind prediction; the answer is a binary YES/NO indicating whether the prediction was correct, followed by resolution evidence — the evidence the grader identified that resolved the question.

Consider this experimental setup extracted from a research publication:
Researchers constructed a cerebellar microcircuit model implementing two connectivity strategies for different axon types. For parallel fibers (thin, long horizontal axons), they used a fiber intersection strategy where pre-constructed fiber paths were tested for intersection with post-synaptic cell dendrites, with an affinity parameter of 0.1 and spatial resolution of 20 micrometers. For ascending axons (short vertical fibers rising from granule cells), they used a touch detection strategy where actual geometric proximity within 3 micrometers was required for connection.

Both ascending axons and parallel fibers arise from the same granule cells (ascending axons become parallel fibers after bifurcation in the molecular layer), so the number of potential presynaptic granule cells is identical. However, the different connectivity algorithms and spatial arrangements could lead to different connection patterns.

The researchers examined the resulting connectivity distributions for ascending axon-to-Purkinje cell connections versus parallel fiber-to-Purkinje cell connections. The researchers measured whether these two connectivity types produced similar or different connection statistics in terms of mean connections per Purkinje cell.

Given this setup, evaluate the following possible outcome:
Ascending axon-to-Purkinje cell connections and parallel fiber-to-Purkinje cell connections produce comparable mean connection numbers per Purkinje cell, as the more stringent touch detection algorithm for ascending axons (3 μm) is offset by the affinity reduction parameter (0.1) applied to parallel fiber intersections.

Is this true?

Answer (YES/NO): NO